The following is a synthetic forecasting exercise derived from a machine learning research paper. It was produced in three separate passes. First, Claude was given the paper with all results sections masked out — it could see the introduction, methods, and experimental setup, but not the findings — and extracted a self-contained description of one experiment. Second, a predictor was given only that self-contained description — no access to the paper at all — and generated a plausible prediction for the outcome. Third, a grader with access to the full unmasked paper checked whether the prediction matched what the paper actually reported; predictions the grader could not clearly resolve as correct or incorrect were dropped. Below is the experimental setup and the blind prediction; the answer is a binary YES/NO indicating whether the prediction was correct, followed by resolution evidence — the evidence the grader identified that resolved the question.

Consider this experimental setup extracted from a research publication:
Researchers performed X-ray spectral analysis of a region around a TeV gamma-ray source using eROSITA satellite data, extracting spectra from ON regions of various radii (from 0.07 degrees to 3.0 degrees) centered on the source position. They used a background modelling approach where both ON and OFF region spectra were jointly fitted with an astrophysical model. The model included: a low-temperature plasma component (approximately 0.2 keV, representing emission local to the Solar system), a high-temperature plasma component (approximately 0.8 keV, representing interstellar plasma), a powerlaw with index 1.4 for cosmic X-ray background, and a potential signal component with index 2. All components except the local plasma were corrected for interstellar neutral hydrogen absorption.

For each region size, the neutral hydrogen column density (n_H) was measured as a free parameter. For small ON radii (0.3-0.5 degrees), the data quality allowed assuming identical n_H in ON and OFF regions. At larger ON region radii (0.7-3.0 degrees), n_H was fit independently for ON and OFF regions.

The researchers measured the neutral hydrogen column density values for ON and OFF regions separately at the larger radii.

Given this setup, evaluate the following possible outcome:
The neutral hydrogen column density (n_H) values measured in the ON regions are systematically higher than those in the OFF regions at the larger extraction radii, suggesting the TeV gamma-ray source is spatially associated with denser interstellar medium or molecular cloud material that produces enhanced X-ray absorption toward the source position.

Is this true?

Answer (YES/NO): YES